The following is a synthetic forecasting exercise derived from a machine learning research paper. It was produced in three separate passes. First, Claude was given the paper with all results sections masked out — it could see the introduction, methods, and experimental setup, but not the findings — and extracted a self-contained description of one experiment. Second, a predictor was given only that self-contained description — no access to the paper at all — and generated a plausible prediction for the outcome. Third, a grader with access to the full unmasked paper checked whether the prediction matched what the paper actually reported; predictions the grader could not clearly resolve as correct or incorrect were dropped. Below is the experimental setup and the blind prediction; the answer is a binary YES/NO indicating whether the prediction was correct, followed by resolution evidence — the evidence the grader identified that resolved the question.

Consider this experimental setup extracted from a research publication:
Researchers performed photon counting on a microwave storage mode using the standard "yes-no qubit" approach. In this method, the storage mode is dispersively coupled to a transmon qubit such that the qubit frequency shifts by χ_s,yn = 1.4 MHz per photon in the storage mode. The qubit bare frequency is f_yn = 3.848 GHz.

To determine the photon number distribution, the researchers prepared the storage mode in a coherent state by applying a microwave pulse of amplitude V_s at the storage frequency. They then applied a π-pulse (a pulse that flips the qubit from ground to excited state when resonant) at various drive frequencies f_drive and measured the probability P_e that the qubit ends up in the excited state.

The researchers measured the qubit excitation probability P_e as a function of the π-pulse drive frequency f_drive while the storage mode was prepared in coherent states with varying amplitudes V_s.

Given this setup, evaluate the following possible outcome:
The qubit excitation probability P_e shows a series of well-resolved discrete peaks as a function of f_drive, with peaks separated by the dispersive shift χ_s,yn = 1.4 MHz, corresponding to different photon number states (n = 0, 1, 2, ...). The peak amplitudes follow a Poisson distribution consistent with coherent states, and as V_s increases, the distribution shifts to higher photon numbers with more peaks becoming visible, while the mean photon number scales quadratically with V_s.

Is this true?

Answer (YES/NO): YES